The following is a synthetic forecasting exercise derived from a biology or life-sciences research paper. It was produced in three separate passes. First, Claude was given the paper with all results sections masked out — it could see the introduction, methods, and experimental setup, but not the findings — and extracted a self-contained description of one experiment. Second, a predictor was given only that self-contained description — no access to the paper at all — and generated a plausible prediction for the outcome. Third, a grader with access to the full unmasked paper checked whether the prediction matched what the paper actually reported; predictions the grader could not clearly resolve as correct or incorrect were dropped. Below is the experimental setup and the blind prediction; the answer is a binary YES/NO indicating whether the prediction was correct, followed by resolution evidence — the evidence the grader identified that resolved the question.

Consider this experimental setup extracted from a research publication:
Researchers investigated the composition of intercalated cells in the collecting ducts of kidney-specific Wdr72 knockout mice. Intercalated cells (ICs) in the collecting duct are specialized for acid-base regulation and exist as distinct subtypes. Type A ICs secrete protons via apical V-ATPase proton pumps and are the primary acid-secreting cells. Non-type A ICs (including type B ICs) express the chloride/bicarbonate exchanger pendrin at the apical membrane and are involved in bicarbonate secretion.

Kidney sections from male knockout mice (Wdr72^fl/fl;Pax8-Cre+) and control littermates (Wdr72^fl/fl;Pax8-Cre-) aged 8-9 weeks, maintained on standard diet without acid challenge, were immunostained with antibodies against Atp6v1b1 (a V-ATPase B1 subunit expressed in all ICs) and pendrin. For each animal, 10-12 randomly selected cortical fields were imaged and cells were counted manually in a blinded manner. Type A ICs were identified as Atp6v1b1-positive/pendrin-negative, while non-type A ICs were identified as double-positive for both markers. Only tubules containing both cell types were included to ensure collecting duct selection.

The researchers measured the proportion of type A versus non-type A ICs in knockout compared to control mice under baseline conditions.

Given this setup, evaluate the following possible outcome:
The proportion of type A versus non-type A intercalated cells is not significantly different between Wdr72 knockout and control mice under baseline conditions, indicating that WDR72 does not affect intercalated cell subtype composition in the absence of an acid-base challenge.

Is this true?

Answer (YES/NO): NO